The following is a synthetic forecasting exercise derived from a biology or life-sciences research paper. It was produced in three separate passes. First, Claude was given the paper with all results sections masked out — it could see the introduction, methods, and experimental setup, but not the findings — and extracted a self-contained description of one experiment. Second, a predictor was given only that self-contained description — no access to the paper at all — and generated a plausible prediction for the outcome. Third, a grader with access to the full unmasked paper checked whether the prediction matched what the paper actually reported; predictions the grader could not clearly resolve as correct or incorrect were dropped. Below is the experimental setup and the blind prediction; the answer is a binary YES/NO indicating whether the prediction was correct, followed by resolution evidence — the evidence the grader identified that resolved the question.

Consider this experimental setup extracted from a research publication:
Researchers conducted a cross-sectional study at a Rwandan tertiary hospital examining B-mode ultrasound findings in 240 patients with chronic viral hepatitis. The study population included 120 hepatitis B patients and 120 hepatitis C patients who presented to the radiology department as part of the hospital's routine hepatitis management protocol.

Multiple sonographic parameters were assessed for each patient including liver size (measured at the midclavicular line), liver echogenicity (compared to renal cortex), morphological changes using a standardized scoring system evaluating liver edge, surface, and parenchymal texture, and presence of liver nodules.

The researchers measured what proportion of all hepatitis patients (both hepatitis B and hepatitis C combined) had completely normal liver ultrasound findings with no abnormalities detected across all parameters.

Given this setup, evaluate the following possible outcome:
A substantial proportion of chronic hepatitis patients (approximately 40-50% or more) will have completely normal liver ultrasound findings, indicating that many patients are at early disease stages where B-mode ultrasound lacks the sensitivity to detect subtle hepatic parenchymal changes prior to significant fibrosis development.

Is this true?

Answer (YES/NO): YES